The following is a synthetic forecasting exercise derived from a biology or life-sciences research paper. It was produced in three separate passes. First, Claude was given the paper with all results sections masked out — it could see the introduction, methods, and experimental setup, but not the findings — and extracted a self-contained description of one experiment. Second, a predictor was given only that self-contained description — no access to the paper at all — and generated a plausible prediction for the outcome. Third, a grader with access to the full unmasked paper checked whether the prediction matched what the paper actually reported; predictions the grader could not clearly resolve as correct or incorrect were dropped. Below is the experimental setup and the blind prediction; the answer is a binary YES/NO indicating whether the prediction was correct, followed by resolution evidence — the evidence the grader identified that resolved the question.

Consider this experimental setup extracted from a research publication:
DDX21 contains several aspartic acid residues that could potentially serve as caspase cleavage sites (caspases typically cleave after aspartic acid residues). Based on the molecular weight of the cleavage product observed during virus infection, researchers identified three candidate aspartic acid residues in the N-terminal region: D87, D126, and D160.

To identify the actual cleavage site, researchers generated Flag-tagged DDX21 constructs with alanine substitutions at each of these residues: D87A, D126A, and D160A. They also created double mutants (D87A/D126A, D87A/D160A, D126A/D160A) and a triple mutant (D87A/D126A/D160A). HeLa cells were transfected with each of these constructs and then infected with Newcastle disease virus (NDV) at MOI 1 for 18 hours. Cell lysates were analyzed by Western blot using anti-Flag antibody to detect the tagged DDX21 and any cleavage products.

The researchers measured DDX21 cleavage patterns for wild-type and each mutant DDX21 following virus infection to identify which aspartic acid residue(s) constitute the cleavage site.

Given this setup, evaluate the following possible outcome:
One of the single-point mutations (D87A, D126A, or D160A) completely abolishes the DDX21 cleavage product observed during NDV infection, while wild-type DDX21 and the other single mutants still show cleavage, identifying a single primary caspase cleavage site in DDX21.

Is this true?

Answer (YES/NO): YES